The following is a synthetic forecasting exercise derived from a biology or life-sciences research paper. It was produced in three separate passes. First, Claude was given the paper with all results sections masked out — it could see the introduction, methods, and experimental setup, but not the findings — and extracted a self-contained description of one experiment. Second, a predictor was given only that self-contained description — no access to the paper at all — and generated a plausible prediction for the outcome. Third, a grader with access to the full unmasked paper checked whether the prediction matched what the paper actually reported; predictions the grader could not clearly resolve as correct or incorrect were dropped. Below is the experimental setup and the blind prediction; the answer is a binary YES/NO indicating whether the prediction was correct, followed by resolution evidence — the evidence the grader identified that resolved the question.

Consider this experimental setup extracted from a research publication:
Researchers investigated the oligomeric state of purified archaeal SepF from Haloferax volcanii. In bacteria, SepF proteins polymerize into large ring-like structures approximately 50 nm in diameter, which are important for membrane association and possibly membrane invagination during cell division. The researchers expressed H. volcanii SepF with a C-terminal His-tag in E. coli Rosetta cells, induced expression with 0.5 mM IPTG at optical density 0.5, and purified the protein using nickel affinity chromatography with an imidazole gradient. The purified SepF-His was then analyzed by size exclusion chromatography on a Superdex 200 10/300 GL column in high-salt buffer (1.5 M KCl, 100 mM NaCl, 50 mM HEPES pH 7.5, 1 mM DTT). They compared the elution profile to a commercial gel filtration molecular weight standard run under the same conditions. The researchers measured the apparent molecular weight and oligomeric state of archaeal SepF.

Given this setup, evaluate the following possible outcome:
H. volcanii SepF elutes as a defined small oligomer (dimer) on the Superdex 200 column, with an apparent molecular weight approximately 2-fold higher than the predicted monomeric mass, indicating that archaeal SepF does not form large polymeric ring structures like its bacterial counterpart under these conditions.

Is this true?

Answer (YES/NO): YES